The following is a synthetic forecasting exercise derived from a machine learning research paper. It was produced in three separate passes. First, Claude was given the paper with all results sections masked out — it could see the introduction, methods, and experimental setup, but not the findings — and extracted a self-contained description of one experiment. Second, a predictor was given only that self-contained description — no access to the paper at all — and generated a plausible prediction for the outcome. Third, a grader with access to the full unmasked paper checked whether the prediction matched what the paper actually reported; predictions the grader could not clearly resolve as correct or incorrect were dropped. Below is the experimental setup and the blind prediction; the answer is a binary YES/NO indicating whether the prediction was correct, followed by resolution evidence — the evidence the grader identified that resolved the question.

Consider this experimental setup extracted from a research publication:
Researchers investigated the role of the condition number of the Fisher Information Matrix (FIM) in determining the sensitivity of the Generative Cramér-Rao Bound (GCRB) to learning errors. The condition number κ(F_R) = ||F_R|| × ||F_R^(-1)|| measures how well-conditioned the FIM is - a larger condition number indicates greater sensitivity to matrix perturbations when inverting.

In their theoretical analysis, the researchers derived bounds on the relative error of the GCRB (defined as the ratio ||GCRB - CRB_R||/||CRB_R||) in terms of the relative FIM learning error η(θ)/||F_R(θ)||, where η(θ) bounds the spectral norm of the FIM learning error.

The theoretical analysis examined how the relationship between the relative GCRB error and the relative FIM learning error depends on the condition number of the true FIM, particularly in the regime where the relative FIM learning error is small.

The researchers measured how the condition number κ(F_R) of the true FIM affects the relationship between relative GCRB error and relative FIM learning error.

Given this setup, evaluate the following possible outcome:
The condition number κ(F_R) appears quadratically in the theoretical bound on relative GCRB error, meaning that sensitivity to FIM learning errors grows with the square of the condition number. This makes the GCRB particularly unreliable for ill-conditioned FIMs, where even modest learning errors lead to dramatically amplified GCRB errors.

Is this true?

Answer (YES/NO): NO